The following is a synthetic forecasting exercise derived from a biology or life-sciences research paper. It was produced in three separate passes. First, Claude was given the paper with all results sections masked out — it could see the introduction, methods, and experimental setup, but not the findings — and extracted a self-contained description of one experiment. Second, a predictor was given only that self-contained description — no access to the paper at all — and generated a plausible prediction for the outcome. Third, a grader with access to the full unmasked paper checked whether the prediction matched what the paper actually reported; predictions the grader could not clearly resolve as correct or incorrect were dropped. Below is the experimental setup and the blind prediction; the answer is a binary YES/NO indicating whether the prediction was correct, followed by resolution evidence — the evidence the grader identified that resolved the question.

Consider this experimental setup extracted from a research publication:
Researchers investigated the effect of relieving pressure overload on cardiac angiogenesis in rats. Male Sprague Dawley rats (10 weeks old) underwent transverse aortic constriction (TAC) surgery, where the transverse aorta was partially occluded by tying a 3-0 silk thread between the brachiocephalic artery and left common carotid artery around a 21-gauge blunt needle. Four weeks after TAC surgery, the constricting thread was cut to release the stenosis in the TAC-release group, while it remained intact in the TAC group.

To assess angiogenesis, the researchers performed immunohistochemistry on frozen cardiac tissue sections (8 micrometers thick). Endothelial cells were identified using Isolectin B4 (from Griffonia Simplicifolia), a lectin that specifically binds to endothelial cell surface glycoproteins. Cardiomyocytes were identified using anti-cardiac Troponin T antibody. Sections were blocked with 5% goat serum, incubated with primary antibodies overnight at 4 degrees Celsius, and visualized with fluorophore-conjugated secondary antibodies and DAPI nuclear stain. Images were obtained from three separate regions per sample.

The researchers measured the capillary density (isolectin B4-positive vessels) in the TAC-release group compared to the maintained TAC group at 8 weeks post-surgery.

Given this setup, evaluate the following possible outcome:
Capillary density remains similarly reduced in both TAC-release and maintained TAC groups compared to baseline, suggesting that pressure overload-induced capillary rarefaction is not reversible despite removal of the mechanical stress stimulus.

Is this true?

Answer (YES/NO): NO